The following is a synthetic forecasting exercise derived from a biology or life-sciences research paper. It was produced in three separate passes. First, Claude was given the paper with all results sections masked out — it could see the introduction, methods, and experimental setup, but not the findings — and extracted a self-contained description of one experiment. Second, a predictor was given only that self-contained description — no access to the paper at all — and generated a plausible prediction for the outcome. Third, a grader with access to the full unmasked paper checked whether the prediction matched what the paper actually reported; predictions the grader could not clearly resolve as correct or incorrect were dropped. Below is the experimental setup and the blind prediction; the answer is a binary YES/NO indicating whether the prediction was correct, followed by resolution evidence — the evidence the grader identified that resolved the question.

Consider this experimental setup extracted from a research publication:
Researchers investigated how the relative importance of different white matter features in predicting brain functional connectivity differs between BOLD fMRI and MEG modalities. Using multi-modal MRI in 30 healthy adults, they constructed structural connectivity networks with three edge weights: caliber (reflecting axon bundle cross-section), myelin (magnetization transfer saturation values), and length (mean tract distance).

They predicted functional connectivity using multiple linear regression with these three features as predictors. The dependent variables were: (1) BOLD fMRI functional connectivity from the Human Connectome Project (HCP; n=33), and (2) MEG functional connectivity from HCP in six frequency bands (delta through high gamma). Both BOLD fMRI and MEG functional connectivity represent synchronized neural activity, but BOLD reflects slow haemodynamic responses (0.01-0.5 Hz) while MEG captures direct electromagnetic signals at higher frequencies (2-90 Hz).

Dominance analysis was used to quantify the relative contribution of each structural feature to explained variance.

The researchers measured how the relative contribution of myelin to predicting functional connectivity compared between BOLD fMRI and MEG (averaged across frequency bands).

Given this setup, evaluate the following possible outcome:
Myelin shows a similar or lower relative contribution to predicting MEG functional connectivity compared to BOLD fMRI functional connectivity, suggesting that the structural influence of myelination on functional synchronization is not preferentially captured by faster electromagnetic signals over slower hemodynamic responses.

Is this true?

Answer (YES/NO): NO